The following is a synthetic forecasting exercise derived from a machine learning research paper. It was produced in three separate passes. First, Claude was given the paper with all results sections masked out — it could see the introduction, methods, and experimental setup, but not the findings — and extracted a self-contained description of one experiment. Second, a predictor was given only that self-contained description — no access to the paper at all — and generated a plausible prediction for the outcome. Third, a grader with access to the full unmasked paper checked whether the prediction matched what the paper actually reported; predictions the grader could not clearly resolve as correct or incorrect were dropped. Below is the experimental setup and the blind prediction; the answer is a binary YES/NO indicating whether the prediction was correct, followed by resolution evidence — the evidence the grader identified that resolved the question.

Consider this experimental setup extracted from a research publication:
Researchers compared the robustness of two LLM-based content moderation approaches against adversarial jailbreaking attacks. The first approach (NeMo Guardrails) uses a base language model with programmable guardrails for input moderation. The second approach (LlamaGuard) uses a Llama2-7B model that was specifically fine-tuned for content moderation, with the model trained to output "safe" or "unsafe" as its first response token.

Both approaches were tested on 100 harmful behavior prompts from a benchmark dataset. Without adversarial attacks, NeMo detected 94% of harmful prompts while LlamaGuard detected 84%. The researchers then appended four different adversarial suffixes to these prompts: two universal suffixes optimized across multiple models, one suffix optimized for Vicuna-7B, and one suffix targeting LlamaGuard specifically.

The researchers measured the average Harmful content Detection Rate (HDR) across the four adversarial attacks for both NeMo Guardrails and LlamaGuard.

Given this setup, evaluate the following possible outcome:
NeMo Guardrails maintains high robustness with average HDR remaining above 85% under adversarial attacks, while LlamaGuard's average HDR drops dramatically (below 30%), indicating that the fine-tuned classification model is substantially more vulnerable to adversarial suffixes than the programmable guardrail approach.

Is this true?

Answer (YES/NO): NO